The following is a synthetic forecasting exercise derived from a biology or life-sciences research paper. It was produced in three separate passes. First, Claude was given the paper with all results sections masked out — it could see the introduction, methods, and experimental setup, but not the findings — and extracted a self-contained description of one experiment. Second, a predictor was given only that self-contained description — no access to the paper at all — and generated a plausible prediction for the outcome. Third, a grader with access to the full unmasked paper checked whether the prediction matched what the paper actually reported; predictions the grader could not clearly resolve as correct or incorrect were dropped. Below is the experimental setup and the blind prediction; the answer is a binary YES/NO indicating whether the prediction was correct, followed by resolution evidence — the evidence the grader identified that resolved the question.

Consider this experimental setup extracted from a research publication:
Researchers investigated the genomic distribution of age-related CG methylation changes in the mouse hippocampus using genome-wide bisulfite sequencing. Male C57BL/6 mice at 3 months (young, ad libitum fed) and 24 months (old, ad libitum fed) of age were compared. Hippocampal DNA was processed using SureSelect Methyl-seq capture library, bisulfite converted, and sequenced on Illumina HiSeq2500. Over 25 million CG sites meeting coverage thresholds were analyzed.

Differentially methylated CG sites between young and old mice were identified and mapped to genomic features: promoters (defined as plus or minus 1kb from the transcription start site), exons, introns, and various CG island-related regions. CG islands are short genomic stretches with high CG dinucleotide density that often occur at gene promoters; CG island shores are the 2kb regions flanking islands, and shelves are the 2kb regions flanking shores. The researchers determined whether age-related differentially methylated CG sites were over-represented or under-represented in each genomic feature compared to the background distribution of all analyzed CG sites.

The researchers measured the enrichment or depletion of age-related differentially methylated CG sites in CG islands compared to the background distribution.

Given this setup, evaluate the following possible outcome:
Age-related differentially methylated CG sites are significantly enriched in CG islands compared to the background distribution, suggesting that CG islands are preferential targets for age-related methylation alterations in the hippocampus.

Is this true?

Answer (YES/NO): NO